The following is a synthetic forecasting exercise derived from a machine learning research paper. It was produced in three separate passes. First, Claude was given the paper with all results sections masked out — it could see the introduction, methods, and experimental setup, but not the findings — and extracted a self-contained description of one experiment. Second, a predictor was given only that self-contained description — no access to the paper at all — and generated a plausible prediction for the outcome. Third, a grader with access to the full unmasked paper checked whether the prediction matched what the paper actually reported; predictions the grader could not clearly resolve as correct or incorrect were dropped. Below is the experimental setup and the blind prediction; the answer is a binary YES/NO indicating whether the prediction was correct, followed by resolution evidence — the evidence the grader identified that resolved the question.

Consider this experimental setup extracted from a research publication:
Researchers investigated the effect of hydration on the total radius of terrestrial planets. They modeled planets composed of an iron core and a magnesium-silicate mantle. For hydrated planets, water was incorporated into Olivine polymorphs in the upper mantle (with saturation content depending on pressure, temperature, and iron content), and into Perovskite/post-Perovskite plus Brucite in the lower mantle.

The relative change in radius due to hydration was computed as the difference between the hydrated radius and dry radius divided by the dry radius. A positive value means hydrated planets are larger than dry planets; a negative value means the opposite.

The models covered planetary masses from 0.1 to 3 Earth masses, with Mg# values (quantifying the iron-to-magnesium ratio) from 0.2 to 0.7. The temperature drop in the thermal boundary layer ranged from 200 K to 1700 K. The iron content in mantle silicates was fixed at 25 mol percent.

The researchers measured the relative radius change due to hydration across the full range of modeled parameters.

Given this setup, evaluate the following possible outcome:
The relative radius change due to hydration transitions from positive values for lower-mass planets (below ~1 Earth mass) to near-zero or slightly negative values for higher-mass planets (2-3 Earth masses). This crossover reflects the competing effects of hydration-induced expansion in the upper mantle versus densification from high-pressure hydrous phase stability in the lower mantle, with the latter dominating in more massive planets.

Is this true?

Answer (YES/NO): NO